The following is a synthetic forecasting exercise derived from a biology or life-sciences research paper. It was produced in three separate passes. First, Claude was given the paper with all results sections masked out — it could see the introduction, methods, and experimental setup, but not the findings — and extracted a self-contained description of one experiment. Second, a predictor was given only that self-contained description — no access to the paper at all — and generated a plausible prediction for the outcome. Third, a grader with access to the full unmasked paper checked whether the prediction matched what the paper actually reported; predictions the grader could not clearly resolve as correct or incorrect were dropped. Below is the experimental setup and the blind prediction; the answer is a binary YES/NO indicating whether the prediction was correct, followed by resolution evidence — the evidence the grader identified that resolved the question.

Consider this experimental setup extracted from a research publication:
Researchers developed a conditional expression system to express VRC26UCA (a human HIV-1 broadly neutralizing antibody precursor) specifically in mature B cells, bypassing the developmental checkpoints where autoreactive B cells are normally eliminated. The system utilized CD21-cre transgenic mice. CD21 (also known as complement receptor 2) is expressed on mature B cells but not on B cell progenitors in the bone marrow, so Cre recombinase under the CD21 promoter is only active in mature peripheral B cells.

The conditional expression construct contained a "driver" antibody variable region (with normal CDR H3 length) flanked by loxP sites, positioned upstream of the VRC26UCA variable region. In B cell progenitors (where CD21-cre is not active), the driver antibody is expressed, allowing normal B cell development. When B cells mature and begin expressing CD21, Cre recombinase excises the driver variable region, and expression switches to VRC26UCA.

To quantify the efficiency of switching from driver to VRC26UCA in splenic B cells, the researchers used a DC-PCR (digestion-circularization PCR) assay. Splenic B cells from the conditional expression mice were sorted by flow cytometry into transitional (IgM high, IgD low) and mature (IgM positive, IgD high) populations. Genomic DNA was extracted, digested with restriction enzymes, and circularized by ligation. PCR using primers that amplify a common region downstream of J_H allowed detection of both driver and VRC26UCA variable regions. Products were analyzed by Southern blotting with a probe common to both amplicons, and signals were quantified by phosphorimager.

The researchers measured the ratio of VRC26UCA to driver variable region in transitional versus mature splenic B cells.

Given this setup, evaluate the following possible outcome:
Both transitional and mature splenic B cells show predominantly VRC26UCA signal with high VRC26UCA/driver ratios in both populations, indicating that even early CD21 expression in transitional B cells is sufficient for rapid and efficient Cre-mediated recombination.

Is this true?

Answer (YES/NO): NO